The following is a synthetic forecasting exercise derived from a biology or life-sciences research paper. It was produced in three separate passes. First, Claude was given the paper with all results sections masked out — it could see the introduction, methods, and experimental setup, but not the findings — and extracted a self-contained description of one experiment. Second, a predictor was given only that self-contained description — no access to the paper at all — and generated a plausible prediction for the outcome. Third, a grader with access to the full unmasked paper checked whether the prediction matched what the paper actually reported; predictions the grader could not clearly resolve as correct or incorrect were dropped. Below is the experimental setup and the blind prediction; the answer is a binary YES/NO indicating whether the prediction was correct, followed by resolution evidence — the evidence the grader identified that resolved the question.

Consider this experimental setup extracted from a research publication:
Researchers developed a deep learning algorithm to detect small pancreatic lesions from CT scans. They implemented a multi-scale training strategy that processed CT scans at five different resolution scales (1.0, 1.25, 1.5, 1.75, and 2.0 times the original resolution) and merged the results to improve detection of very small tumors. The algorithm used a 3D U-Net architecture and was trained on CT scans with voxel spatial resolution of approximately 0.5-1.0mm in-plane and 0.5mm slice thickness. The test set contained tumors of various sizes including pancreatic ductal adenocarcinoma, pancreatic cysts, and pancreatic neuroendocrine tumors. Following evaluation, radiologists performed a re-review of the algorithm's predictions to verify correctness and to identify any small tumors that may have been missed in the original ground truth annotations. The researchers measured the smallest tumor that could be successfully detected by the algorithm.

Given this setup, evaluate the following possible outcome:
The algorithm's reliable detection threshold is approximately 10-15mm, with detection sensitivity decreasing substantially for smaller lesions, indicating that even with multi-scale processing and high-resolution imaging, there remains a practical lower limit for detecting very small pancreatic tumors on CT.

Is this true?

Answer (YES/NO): NO